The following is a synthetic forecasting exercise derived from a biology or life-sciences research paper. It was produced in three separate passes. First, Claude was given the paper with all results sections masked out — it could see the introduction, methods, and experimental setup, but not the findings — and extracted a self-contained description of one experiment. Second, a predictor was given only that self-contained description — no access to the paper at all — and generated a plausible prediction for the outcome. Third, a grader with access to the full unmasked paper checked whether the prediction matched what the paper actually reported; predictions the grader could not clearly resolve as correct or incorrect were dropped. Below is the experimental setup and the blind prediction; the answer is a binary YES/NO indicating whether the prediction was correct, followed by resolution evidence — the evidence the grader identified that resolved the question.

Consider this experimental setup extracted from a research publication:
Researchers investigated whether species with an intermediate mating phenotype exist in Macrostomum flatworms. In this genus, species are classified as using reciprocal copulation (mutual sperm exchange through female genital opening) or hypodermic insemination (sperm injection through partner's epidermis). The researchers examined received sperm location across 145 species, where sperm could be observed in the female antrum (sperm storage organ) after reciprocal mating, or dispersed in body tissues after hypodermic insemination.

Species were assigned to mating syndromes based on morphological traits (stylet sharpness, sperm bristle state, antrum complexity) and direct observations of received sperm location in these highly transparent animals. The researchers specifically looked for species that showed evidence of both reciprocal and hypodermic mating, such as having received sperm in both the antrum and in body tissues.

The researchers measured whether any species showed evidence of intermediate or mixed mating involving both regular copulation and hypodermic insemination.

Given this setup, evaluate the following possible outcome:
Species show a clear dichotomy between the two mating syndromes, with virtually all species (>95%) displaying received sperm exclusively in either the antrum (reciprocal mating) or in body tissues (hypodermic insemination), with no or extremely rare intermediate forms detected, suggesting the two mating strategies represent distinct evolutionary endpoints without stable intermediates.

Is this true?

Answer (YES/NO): NO